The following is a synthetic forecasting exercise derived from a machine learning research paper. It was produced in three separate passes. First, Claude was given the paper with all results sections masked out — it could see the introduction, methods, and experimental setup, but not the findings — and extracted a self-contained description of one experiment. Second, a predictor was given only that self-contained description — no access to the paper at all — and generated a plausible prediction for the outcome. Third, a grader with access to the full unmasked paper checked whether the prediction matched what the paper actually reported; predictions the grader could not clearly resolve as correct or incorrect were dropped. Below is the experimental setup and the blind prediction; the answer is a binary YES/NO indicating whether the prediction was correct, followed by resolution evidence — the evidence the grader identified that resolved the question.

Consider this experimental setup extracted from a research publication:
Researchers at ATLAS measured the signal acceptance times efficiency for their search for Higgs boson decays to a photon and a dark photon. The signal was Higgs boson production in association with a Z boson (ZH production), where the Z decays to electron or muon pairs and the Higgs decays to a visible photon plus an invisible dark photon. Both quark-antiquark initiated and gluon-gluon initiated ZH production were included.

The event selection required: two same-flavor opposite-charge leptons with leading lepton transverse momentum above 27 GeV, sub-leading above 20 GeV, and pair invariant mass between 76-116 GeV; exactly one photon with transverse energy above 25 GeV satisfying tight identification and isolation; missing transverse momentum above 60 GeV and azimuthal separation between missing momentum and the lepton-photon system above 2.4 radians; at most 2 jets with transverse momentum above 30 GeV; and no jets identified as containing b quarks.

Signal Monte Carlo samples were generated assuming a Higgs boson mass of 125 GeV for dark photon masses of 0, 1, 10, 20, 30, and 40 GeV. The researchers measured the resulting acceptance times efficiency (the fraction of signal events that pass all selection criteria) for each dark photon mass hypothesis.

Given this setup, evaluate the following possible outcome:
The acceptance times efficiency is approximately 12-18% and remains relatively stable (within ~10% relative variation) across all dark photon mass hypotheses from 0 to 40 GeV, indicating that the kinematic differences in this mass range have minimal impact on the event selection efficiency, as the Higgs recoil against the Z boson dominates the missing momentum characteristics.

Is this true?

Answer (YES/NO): NO